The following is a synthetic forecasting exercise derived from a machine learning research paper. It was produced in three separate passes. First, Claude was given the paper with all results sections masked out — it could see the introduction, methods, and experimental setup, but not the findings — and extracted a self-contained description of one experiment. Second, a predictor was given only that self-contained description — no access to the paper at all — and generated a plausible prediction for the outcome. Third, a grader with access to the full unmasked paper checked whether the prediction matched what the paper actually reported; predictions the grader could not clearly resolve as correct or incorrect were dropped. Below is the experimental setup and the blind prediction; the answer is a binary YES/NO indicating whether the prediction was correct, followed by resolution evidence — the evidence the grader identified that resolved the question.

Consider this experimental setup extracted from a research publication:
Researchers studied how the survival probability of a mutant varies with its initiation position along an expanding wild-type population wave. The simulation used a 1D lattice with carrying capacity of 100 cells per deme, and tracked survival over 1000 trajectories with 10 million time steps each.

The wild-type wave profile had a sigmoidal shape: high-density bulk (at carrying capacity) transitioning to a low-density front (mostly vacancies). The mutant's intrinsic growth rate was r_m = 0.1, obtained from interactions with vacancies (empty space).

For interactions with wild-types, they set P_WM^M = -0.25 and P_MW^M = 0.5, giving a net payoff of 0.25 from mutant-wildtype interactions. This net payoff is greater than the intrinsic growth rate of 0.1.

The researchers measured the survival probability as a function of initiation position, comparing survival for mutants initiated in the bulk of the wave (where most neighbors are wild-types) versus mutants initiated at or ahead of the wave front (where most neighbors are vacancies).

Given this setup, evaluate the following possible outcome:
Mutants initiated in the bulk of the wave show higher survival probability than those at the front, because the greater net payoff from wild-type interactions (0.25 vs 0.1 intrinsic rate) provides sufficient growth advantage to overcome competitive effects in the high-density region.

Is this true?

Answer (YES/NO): YES